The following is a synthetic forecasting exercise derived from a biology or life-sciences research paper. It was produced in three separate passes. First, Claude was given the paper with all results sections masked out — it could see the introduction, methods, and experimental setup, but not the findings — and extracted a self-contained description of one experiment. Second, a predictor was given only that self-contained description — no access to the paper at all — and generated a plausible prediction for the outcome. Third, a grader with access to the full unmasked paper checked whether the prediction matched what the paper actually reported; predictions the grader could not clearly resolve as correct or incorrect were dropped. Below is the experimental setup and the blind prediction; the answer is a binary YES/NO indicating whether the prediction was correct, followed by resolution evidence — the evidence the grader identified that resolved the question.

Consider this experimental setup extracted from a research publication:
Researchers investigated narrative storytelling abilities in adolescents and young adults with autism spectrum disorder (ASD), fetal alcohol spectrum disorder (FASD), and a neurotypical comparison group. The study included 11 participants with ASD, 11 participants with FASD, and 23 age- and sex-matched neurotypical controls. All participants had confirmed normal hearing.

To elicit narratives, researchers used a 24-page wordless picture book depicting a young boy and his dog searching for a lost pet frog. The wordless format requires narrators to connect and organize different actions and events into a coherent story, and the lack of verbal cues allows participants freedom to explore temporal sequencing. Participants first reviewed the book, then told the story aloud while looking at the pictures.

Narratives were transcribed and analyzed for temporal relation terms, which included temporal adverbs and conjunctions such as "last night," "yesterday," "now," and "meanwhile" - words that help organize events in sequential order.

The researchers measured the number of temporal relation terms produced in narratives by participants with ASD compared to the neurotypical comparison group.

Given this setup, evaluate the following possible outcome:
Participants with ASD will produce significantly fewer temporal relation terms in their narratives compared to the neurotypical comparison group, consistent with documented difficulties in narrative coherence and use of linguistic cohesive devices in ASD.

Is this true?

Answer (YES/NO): NO